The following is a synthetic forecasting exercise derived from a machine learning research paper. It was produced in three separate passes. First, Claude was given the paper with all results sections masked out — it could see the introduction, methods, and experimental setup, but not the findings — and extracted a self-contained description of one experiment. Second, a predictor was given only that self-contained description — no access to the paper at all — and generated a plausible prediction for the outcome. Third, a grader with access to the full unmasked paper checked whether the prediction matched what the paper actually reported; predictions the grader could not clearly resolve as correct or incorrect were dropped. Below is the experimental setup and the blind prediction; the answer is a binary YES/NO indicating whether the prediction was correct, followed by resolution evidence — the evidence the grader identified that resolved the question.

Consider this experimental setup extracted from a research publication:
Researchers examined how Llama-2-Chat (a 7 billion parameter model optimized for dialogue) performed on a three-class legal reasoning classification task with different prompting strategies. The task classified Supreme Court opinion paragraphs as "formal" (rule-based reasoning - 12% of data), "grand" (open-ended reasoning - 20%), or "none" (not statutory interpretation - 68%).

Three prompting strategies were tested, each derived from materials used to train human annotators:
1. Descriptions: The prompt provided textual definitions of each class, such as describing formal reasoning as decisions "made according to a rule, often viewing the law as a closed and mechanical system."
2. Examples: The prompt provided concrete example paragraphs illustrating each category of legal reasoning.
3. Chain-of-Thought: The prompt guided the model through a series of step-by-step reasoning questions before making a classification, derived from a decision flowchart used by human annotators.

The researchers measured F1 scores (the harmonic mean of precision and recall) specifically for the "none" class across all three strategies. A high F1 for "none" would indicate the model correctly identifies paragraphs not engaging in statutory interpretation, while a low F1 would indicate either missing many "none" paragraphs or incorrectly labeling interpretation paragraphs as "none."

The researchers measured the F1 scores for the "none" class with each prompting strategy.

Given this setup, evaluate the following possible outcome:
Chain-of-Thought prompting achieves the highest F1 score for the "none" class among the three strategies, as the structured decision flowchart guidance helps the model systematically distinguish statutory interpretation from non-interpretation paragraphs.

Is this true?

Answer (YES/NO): NO